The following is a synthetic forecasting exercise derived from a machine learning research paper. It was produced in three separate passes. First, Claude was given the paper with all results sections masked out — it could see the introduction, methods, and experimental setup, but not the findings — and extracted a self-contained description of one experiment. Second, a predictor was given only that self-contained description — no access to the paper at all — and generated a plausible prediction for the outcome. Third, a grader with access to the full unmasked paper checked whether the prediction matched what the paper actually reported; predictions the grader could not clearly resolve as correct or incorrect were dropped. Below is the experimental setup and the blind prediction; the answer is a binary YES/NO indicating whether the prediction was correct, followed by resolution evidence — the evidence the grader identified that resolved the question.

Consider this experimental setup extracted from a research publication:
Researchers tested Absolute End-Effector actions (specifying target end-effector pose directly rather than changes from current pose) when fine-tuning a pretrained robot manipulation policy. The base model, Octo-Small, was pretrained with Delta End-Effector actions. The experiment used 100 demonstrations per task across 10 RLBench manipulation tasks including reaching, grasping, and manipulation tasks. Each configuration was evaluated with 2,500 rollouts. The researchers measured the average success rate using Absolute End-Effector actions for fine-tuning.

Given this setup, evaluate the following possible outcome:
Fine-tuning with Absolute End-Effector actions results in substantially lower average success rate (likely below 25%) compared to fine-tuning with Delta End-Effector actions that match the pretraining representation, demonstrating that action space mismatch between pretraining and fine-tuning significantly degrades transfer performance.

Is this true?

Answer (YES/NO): NO